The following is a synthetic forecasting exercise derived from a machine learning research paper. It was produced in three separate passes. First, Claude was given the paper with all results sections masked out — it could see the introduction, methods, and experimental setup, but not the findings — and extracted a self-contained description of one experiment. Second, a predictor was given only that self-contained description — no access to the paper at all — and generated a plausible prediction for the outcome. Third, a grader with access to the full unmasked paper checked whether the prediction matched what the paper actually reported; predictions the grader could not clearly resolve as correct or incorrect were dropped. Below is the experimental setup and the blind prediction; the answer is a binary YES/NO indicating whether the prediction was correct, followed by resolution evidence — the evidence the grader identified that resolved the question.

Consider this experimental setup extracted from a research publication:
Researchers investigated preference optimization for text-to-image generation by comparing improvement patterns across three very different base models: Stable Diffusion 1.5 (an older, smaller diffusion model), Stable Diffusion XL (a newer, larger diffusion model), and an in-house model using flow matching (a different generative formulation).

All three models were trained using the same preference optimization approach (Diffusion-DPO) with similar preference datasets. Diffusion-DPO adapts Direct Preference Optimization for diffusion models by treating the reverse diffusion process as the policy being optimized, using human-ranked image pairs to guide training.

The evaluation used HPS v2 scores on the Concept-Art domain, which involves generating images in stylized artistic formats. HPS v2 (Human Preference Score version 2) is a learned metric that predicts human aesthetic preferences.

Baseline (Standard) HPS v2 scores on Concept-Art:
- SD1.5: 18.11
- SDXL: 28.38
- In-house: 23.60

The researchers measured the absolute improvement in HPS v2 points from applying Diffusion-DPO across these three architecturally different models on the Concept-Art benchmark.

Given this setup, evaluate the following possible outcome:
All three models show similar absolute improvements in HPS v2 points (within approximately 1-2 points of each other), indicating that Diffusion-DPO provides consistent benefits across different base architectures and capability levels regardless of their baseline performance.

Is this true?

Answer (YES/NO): NO